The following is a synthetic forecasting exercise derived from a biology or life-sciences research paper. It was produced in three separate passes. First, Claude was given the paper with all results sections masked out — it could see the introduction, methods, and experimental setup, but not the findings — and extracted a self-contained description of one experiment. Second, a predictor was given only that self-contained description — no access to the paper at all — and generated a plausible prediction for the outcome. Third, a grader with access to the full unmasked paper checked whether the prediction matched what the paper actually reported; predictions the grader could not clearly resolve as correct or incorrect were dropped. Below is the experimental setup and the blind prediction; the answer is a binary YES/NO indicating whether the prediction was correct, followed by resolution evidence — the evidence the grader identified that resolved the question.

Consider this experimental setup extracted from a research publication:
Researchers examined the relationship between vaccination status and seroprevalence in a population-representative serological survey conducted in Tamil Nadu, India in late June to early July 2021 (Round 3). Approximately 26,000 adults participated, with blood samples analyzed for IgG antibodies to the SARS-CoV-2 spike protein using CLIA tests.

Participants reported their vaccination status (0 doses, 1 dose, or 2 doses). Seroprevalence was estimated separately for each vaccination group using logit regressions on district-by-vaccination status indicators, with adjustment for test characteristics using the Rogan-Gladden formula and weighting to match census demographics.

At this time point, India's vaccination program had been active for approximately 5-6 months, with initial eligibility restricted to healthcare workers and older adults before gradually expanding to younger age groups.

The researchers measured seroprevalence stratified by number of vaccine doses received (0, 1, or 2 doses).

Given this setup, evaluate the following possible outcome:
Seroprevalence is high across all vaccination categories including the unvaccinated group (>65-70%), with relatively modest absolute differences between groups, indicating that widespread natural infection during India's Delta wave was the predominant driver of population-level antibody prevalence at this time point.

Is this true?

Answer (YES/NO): NO